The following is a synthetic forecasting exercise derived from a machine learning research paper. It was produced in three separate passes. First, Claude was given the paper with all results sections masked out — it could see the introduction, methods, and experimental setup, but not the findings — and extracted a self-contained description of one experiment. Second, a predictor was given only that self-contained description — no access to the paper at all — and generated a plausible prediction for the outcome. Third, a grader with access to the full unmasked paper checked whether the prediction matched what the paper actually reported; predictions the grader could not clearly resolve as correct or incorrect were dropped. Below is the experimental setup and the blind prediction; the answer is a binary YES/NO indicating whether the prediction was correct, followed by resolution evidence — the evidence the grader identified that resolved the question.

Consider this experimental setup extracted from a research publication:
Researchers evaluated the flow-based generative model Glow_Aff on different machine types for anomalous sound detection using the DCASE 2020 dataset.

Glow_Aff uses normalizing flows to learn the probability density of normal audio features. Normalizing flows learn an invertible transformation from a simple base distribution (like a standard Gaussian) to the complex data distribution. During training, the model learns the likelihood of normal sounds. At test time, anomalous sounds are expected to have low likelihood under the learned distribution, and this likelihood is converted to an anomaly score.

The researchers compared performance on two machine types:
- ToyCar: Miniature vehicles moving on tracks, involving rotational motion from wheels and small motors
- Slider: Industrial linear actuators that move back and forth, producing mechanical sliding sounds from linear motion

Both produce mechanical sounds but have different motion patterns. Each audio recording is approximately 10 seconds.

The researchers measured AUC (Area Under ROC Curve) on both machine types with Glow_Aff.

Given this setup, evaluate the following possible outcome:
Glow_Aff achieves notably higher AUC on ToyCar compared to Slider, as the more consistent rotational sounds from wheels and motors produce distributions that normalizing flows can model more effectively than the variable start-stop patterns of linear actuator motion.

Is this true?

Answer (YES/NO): NO